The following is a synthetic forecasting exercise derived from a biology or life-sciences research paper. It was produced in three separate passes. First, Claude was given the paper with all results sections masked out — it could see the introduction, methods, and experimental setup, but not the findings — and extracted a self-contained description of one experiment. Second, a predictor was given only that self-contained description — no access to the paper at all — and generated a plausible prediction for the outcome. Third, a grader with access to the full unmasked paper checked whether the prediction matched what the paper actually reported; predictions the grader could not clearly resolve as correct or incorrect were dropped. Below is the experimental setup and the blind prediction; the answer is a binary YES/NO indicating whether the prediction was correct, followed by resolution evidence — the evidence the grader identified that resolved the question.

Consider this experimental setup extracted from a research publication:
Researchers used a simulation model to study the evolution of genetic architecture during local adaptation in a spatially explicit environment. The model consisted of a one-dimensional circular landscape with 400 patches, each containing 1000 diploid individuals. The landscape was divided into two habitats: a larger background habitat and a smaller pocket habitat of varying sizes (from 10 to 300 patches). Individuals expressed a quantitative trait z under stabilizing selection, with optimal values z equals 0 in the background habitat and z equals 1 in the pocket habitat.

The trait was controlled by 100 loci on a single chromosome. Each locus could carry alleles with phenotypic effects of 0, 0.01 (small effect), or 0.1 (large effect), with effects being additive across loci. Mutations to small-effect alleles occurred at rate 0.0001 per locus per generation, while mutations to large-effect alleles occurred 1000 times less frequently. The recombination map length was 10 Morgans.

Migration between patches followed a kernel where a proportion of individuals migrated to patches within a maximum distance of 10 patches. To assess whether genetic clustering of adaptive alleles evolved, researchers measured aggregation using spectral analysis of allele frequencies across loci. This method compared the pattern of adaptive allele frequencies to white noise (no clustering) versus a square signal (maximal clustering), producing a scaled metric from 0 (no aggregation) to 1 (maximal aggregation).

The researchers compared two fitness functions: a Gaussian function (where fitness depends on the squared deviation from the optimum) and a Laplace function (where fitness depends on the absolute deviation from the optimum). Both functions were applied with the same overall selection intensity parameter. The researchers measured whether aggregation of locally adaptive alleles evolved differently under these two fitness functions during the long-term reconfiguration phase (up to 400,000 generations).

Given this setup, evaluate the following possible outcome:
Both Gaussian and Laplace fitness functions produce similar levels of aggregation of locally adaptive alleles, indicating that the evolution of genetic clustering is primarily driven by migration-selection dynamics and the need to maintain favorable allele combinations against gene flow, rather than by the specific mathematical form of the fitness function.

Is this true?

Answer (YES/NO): NO